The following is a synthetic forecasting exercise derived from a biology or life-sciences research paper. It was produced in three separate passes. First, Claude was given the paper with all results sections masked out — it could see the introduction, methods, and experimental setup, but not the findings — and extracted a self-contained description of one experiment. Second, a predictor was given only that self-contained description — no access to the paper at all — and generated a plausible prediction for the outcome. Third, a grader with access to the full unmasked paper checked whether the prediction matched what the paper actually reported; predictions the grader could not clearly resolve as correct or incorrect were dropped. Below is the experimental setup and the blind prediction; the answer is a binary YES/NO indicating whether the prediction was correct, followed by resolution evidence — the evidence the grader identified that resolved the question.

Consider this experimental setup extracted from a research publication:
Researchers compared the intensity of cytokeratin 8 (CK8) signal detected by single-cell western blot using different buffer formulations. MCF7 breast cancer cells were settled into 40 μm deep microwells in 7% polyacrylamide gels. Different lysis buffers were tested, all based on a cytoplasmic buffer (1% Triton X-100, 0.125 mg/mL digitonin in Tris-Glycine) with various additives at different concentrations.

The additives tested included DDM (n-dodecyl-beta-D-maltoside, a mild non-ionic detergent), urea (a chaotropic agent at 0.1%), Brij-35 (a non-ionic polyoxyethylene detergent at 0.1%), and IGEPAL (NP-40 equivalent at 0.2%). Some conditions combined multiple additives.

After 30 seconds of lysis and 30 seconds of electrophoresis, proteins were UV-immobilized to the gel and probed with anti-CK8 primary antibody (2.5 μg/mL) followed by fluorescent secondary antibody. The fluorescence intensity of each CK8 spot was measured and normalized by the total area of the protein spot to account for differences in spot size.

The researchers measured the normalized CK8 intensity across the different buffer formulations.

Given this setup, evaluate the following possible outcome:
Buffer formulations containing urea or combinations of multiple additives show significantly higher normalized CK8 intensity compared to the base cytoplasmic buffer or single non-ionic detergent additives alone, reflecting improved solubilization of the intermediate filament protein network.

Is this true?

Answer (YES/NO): NO